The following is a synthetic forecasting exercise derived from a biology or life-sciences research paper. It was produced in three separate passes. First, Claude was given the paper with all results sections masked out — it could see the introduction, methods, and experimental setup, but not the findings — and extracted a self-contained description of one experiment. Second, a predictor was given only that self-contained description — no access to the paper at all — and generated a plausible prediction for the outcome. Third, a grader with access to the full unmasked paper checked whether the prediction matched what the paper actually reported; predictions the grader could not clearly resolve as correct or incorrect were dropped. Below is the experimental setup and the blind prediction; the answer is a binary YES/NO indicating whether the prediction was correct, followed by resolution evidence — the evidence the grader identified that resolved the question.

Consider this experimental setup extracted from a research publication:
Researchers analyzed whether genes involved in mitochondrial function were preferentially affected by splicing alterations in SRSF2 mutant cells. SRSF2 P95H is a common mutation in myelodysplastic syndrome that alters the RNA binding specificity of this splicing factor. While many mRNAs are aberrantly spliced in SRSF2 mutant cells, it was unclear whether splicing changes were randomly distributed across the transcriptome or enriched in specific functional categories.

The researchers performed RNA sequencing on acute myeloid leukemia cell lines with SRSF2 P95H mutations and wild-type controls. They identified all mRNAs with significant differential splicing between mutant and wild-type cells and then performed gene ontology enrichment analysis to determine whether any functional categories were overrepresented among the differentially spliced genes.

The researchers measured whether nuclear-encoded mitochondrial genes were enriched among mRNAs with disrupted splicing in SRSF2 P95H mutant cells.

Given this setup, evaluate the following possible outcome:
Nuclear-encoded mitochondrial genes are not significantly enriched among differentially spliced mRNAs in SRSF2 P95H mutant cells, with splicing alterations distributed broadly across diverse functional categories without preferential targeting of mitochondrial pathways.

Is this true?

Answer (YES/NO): NO